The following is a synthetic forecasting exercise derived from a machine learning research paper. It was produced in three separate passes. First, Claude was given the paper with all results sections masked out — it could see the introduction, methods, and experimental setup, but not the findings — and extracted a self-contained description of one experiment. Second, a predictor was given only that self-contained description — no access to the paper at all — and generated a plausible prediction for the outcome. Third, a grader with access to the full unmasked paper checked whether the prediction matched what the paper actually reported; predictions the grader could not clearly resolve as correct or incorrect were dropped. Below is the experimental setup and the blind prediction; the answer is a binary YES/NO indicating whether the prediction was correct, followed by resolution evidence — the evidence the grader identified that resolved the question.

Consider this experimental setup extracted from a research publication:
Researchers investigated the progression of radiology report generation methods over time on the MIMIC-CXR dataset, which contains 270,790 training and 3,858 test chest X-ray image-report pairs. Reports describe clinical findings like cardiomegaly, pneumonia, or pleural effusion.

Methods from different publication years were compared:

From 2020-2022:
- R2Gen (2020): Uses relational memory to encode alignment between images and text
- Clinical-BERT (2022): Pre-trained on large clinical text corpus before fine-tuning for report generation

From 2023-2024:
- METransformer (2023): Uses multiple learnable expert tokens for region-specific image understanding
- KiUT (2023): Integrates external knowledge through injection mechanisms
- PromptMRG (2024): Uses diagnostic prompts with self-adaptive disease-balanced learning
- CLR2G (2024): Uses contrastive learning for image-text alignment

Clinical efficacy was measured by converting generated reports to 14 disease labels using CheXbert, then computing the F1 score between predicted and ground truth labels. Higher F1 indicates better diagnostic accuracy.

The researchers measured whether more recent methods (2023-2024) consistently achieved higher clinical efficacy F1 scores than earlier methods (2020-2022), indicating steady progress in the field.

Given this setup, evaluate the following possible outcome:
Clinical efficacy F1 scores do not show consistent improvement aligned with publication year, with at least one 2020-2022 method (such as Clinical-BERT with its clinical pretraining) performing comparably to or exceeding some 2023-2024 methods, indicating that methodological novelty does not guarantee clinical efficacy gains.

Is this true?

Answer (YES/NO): YES